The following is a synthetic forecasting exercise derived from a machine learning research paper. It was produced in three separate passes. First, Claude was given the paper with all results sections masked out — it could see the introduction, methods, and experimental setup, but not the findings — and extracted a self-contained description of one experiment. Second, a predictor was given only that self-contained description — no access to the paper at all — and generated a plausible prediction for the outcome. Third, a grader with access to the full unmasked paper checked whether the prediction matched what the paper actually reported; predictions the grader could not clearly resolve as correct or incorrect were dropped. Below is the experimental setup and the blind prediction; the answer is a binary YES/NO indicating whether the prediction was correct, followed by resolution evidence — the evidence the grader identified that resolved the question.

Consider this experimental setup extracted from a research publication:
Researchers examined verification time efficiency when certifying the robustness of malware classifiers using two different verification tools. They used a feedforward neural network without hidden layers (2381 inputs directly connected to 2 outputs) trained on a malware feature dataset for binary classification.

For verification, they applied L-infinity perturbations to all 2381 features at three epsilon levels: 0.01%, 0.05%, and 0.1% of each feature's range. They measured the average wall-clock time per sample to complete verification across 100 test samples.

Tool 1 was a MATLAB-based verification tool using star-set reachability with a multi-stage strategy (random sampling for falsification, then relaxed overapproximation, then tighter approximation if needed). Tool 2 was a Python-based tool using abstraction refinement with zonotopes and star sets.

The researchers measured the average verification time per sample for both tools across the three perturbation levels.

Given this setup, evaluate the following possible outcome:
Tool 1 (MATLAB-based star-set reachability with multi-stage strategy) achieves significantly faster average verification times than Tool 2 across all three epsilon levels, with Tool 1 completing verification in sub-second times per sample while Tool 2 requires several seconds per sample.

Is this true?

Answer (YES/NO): NO